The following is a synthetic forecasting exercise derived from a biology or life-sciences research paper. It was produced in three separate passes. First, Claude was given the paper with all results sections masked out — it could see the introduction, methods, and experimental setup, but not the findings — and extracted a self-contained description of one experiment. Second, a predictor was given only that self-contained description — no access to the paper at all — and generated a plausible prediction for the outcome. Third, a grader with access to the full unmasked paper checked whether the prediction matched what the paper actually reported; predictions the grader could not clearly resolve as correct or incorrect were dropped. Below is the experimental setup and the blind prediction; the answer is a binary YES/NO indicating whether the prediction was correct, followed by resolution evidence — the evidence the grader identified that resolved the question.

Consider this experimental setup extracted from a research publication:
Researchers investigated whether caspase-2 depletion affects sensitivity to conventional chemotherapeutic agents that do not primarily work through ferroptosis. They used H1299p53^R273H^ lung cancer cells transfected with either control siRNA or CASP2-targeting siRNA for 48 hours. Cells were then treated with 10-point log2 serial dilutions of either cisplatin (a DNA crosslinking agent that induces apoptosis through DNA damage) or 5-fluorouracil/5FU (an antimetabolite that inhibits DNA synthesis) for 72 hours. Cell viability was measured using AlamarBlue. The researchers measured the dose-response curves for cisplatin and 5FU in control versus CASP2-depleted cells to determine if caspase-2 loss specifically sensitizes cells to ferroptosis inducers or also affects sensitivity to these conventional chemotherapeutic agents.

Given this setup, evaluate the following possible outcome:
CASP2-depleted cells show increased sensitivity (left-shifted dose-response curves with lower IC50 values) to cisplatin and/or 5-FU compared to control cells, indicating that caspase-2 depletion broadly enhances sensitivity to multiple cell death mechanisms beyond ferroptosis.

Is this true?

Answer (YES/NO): NO